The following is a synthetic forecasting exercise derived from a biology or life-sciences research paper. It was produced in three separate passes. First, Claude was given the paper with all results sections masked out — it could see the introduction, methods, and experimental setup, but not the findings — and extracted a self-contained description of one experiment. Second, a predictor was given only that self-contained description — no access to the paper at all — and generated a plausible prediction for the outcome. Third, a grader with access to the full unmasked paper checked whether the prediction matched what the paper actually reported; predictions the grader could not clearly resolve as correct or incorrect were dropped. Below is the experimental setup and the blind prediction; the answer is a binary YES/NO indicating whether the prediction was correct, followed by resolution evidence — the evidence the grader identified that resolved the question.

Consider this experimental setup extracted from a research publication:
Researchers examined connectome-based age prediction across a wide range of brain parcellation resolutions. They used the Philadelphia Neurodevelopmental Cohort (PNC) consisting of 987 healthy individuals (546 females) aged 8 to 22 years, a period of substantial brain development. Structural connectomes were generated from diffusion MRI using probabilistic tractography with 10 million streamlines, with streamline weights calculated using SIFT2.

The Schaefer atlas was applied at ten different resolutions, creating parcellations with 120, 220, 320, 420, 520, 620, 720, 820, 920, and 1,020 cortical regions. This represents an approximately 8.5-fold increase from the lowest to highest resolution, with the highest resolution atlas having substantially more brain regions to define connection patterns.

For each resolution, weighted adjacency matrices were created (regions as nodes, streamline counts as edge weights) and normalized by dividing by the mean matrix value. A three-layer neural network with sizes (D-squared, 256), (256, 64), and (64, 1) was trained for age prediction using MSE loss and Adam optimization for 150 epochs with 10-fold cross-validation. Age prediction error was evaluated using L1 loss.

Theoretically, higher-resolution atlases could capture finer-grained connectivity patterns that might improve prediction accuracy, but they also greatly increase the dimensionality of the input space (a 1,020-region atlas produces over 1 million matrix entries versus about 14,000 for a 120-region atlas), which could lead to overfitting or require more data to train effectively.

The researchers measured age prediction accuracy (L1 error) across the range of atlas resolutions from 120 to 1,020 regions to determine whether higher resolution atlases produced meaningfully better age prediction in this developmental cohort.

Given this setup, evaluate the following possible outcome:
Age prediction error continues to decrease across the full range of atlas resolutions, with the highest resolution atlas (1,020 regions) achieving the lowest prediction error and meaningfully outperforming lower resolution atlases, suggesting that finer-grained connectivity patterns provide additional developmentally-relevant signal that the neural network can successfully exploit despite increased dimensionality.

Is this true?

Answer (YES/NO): NO